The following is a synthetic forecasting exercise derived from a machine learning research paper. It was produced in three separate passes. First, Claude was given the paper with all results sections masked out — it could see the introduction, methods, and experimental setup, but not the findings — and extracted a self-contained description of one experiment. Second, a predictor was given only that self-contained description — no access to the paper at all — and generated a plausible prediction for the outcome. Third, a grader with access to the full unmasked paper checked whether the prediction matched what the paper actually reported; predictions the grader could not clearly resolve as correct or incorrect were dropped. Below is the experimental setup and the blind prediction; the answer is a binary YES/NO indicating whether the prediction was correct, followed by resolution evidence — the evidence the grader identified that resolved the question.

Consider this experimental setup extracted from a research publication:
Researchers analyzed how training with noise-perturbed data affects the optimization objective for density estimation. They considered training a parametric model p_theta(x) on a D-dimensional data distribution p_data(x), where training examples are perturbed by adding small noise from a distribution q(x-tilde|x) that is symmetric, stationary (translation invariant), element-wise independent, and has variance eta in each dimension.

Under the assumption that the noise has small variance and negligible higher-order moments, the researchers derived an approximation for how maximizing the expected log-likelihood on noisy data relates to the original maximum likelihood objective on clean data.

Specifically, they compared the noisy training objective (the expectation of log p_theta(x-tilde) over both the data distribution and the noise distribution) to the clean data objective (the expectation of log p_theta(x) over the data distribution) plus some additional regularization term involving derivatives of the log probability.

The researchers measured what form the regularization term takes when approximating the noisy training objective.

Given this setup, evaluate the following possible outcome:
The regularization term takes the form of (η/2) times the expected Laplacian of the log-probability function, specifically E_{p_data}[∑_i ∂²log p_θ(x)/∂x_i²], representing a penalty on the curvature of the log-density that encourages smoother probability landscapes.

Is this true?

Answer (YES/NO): YES